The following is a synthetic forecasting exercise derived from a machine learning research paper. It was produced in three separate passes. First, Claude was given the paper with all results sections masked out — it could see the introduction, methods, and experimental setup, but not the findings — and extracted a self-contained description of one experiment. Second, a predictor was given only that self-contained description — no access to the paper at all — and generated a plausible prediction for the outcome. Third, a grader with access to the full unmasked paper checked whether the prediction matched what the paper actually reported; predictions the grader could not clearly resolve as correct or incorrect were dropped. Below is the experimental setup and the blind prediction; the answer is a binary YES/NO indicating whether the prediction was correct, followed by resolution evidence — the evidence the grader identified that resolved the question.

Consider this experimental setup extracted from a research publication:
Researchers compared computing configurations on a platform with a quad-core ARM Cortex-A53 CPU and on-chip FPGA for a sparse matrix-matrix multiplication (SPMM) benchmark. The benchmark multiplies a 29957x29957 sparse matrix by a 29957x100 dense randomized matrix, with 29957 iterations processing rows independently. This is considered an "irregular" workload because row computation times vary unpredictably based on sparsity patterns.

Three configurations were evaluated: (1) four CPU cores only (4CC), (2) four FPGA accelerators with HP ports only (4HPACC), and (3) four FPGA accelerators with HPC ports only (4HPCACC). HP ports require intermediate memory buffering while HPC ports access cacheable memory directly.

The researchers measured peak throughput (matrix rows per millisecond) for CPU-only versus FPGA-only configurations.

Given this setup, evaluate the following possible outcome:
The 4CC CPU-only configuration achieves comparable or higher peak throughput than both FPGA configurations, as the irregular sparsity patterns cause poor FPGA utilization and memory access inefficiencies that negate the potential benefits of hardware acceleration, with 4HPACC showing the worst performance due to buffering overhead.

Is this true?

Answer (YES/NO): NO